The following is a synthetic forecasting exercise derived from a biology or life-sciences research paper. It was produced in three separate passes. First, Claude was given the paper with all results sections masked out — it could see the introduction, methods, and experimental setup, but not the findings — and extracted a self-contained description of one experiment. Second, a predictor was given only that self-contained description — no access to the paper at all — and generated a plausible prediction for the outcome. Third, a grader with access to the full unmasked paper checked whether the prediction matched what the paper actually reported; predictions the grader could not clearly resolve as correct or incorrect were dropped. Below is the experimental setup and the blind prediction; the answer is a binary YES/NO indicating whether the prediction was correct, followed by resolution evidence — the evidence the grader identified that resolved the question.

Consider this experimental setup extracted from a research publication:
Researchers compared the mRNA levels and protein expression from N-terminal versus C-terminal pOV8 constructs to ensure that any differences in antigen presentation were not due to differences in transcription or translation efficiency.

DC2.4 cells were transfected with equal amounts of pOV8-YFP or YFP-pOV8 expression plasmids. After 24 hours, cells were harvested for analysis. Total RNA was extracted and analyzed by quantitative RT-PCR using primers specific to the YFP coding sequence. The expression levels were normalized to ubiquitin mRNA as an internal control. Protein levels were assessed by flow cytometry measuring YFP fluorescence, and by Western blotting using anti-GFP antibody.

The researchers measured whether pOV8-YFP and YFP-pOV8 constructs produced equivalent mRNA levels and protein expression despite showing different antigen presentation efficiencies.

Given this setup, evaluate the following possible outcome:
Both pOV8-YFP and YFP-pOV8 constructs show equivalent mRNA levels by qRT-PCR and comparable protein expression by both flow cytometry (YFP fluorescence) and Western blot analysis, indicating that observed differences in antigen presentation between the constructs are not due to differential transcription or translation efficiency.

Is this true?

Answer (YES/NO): YES